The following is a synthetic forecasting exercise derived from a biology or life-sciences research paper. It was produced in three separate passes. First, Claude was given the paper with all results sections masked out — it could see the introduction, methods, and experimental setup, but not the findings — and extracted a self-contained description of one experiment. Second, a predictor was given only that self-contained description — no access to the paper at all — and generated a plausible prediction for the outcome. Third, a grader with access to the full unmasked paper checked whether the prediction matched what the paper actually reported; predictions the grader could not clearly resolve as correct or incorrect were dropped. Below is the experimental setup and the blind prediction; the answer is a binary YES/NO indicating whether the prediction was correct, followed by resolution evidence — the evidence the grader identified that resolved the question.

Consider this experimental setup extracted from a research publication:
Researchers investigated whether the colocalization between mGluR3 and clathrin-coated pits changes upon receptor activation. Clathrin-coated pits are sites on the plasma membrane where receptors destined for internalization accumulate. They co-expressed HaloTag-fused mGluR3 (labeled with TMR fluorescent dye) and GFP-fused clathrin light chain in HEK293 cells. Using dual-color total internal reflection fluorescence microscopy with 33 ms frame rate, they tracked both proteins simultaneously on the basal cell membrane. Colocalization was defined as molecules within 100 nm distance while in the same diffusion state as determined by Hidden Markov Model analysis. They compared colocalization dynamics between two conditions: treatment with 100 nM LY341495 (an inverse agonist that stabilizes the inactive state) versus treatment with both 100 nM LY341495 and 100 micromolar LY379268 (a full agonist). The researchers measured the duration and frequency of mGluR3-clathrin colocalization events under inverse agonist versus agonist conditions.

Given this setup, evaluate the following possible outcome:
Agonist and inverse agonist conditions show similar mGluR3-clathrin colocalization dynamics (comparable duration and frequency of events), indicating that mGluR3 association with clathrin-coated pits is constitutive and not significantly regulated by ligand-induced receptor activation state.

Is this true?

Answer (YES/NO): NO